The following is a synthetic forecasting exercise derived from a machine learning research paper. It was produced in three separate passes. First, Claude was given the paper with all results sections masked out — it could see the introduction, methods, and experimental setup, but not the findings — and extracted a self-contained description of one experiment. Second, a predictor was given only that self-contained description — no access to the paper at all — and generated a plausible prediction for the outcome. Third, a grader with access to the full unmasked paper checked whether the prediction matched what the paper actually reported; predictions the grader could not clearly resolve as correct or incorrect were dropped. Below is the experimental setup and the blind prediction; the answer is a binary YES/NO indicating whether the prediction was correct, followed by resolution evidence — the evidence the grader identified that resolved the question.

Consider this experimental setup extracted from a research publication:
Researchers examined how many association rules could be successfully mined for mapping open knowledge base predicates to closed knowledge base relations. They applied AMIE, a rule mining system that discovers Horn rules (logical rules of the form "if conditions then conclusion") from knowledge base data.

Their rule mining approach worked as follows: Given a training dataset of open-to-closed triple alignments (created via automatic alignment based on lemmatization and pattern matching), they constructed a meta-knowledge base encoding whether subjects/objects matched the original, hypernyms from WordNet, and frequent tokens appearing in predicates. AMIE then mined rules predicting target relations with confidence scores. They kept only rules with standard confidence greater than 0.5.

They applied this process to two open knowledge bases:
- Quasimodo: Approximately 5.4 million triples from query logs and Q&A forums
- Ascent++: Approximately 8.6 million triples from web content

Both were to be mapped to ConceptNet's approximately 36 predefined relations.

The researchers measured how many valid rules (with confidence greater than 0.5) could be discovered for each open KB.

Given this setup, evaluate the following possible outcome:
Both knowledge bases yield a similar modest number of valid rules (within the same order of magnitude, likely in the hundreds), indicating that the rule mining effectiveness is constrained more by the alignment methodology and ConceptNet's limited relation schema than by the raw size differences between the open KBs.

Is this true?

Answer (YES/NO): NO